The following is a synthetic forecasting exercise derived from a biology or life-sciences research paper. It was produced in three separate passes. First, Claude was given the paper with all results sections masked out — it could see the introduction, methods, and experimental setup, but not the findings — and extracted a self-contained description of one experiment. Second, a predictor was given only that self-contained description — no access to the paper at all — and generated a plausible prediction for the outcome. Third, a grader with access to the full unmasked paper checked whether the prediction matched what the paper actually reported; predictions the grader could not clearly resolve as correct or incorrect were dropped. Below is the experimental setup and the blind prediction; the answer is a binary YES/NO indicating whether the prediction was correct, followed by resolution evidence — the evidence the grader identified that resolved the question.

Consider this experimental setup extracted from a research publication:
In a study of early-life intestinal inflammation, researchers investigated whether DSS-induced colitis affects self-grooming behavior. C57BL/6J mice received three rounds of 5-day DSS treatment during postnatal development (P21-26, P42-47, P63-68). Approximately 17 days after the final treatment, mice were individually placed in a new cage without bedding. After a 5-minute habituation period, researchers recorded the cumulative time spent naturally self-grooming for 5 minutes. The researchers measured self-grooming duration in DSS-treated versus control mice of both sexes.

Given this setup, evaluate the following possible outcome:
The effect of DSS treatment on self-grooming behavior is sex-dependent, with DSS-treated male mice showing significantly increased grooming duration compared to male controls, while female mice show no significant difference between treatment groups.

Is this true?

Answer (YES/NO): NO